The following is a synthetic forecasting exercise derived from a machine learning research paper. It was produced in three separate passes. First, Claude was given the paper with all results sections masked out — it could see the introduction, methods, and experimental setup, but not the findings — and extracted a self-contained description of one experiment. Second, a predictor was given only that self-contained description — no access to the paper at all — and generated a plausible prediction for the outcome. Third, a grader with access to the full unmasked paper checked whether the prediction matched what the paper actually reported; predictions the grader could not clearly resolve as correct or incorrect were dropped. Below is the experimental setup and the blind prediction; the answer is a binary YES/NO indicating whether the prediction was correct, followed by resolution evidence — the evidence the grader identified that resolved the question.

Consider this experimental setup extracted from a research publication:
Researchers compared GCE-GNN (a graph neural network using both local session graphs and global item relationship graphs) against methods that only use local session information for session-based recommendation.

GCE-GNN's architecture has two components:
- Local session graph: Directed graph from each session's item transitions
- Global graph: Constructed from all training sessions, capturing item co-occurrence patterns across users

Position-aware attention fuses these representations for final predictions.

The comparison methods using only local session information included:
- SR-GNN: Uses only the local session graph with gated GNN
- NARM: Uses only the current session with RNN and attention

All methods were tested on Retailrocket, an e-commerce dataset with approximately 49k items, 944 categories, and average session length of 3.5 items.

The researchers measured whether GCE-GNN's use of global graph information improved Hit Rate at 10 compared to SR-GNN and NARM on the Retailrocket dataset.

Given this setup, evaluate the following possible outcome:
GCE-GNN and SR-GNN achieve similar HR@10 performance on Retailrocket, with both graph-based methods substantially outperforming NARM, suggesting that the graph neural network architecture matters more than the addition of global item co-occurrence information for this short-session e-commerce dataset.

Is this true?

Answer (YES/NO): NO